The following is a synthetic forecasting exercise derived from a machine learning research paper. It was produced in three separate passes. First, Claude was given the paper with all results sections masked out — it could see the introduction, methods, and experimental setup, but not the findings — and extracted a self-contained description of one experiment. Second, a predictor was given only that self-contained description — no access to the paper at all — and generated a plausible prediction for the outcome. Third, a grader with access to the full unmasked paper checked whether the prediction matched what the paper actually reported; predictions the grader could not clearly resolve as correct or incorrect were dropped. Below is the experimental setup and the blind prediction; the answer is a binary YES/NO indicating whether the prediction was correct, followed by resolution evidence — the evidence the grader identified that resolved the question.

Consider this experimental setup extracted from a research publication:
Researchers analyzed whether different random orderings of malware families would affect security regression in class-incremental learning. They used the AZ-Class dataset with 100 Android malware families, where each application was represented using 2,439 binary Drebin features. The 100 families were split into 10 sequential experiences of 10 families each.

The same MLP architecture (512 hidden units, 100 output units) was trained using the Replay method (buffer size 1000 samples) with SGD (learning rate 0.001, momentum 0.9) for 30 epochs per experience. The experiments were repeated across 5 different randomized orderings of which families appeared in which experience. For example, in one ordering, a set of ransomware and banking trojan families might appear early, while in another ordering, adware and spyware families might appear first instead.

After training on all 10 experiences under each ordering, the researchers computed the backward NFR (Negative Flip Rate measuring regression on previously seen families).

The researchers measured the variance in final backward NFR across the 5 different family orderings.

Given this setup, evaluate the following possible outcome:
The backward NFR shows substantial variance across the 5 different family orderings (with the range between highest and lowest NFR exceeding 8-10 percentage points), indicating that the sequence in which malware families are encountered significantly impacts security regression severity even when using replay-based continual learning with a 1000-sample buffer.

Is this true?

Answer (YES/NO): NO